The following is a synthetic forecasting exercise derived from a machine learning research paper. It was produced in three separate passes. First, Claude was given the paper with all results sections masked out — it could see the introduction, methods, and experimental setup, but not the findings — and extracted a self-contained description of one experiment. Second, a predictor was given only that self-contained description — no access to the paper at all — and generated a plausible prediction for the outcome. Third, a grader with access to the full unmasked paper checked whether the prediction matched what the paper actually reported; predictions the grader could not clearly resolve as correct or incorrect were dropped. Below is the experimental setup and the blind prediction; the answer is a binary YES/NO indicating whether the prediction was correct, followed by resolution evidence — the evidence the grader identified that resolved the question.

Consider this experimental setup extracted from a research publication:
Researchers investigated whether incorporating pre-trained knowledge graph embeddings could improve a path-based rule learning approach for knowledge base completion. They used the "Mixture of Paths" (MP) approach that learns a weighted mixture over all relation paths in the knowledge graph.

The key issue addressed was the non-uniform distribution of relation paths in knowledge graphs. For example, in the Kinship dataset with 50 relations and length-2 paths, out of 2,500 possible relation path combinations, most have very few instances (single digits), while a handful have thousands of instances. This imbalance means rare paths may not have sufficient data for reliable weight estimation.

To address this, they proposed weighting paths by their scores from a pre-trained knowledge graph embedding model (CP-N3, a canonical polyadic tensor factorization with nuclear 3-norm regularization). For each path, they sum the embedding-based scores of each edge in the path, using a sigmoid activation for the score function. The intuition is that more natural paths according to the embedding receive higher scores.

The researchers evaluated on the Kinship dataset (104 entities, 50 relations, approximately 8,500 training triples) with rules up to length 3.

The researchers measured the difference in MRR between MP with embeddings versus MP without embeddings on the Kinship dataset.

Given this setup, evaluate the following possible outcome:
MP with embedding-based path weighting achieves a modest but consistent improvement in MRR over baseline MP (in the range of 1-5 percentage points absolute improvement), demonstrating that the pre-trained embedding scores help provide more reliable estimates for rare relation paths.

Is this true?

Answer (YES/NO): NO